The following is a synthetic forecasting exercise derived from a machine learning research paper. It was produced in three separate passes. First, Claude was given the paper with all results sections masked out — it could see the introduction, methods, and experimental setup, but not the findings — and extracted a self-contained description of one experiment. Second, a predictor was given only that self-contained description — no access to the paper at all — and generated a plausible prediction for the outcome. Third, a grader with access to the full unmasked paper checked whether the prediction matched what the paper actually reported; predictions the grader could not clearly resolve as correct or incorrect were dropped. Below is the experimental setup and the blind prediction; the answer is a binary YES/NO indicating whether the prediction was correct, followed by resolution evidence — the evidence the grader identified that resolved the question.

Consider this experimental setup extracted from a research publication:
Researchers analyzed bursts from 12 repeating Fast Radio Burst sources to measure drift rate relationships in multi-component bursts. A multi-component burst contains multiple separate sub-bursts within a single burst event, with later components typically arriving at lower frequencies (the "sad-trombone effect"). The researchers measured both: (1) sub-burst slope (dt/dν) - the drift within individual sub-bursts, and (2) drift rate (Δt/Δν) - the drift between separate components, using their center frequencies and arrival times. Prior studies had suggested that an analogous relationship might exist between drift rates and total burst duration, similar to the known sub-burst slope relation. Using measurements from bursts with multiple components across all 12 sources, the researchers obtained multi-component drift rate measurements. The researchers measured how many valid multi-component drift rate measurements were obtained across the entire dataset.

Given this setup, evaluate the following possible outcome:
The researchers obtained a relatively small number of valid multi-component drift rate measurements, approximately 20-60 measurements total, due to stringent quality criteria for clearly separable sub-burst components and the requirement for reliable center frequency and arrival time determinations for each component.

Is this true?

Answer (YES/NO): NO